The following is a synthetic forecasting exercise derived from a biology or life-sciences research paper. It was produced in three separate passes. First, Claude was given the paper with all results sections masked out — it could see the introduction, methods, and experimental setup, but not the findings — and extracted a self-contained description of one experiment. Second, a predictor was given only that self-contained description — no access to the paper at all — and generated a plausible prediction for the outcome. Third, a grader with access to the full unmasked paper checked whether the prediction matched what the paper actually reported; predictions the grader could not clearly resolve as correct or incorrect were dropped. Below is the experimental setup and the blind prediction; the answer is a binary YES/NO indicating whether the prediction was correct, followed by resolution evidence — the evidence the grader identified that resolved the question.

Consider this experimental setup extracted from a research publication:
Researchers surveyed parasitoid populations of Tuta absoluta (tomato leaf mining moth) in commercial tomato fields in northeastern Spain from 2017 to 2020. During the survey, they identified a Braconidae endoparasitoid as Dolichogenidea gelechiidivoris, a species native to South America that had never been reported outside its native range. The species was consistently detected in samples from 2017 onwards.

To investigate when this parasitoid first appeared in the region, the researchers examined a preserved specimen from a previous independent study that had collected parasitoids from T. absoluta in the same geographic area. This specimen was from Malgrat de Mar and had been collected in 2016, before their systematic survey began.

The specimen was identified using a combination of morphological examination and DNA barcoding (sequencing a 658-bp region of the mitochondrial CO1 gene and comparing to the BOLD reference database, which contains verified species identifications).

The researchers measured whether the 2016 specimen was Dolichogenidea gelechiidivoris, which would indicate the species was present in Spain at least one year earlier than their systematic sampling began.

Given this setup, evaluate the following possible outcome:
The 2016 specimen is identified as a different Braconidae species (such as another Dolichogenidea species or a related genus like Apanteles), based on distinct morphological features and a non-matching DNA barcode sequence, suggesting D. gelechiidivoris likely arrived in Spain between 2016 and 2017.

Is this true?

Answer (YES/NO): NO